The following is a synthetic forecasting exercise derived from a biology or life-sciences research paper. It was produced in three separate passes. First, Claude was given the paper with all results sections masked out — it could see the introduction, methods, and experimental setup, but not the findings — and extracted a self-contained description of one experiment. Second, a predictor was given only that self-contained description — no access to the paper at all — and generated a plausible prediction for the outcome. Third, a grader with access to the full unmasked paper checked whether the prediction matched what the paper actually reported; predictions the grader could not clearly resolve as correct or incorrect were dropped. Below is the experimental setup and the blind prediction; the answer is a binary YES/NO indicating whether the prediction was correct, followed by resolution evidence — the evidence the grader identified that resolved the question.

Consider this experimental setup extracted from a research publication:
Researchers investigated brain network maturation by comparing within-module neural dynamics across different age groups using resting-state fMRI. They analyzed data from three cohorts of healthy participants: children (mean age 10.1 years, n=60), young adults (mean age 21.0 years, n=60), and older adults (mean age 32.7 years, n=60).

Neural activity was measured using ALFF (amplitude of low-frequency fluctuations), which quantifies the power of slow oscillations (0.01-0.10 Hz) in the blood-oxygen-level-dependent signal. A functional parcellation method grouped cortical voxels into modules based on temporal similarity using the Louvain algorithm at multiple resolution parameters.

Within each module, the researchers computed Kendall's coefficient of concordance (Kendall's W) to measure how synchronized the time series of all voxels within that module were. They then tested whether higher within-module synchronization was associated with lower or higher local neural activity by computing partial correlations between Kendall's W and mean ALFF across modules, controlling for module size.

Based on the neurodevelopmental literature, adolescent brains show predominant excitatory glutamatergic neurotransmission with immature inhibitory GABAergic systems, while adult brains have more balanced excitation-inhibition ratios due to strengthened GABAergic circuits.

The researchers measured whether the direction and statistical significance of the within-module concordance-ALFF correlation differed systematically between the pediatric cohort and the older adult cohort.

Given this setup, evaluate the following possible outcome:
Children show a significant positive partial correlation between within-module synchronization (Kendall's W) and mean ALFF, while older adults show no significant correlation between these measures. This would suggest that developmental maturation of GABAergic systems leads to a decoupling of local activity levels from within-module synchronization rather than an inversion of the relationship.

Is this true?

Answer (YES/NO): NO